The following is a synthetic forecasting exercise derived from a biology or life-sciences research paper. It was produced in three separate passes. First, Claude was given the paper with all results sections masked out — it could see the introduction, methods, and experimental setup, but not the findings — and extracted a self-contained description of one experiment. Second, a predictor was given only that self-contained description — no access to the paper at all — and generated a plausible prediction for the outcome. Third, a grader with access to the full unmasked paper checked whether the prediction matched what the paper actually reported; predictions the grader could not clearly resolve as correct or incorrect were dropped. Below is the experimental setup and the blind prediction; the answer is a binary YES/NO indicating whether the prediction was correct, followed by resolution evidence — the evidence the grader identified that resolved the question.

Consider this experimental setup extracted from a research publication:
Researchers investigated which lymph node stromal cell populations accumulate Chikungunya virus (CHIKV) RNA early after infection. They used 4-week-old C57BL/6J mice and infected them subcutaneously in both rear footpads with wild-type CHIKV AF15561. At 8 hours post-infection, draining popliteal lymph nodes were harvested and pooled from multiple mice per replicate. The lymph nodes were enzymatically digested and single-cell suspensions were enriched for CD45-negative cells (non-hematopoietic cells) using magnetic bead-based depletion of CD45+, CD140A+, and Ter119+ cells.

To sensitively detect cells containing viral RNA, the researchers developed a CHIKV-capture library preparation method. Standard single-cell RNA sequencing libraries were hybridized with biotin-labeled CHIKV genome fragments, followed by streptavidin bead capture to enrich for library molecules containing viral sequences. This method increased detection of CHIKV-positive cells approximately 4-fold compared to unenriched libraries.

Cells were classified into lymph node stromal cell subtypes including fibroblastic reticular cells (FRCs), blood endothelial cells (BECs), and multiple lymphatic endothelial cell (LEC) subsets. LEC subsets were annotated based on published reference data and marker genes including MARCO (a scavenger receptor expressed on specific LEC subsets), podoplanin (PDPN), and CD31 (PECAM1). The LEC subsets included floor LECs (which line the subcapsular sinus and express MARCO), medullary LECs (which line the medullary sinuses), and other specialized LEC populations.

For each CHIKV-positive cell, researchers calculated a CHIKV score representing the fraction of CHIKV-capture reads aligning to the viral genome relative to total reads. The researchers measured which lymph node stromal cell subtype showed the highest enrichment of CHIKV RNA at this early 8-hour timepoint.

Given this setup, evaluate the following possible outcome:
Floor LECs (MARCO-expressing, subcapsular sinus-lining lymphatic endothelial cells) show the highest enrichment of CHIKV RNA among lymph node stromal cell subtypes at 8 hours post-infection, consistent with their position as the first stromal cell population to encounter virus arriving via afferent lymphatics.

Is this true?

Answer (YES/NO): YES